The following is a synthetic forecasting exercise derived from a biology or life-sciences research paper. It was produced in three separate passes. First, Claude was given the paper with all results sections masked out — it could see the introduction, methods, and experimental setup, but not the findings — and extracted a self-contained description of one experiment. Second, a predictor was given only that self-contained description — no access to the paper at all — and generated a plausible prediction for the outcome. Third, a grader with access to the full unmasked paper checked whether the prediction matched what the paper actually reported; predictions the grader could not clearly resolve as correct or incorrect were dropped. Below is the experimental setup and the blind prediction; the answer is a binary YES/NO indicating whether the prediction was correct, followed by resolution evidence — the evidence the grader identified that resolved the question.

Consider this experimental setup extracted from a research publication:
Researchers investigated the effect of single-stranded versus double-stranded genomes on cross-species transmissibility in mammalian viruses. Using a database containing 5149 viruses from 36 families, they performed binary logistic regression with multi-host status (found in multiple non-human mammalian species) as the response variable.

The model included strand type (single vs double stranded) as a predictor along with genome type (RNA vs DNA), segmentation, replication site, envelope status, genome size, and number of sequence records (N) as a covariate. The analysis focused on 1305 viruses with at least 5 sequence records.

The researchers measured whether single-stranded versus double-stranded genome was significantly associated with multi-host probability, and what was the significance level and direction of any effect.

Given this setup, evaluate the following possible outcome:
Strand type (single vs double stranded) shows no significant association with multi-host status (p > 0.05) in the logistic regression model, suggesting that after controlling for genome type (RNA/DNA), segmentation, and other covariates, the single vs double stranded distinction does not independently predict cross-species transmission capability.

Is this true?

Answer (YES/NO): NO